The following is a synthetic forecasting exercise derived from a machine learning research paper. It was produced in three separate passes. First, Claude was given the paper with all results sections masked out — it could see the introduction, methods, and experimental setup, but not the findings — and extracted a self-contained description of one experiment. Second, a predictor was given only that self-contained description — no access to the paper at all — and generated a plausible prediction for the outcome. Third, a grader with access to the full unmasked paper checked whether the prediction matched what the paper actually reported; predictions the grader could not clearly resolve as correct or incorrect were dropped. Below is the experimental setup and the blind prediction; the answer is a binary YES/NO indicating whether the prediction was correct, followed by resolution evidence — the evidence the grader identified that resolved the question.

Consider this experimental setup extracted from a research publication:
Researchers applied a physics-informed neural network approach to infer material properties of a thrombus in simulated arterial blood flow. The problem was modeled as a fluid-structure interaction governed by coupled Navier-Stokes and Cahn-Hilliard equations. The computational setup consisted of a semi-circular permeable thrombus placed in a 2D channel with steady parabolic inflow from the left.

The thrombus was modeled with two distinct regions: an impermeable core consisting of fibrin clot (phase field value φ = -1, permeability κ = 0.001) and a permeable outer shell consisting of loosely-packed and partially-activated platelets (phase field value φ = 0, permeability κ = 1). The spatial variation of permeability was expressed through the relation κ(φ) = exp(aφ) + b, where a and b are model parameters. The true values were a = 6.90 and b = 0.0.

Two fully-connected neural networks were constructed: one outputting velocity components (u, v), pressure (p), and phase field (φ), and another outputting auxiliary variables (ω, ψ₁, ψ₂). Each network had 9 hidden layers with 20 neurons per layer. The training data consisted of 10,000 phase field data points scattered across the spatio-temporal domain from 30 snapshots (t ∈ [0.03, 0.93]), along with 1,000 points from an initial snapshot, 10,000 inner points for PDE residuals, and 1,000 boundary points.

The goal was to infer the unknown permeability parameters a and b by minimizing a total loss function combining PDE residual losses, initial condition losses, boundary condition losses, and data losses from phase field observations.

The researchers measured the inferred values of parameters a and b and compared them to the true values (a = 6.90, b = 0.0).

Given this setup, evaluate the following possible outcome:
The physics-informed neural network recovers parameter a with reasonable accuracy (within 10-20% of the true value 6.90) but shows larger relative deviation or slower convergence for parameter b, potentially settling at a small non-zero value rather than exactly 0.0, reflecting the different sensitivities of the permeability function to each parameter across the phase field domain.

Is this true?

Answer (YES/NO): NO